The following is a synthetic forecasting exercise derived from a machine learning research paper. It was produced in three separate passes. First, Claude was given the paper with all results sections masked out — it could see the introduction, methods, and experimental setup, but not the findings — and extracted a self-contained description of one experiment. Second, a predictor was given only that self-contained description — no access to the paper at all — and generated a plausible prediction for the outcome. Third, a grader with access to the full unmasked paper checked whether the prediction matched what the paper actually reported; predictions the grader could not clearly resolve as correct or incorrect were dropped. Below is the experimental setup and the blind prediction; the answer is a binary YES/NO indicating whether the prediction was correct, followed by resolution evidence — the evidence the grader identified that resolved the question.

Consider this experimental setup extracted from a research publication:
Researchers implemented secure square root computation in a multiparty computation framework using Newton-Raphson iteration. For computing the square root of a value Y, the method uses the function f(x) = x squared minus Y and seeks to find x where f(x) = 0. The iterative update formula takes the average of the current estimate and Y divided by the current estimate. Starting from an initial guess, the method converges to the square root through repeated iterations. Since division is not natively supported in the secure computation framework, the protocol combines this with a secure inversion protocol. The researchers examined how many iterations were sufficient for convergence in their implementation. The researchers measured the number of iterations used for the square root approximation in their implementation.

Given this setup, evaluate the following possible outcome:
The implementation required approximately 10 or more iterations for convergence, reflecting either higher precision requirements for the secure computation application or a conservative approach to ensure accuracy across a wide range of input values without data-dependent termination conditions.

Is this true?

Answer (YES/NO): YES